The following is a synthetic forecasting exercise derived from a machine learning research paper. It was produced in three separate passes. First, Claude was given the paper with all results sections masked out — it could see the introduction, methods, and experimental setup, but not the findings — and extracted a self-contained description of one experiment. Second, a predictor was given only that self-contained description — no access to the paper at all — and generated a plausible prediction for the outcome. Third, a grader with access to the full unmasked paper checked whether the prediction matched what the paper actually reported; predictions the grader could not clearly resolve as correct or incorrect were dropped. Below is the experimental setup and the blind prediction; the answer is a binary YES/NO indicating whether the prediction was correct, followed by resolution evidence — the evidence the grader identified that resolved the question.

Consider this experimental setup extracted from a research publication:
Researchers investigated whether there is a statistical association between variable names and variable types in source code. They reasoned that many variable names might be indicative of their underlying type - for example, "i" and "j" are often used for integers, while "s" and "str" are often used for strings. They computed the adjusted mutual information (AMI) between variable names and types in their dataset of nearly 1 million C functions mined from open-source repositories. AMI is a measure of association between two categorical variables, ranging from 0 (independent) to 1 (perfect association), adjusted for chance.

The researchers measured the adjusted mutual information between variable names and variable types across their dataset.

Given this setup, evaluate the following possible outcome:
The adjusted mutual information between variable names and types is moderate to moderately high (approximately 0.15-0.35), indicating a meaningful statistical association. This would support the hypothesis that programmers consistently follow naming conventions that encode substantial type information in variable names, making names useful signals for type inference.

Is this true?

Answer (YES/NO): NO